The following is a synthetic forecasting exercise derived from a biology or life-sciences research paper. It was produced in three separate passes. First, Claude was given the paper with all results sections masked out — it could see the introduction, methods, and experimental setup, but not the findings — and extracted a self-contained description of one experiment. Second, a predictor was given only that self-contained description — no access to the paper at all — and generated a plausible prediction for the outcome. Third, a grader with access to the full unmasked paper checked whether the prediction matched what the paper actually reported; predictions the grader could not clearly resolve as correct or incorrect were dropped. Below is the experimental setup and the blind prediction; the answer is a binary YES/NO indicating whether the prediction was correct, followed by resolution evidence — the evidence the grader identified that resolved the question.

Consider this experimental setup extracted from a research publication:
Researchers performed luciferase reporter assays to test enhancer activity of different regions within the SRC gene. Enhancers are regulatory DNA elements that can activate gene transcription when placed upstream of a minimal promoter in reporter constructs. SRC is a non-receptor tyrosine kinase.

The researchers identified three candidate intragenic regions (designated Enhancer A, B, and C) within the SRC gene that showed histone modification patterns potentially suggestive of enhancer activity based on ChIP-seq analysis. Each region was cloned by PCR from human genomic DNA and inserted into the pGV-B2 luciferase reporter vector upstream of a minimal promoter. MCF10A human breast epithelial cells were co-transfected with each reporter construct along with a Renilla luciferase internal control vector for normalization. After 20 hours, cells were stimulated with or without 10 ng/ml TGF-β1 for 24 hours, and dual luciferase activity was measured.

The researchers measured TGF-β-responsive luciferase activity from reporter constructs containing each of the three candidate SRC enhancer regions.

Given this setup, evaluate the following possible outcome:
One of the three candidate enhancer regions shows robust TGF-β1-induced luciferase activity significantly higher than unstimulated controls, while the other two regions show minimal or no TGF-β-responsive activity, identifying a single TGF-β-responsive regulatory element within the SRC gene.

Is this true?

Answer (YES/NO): YES